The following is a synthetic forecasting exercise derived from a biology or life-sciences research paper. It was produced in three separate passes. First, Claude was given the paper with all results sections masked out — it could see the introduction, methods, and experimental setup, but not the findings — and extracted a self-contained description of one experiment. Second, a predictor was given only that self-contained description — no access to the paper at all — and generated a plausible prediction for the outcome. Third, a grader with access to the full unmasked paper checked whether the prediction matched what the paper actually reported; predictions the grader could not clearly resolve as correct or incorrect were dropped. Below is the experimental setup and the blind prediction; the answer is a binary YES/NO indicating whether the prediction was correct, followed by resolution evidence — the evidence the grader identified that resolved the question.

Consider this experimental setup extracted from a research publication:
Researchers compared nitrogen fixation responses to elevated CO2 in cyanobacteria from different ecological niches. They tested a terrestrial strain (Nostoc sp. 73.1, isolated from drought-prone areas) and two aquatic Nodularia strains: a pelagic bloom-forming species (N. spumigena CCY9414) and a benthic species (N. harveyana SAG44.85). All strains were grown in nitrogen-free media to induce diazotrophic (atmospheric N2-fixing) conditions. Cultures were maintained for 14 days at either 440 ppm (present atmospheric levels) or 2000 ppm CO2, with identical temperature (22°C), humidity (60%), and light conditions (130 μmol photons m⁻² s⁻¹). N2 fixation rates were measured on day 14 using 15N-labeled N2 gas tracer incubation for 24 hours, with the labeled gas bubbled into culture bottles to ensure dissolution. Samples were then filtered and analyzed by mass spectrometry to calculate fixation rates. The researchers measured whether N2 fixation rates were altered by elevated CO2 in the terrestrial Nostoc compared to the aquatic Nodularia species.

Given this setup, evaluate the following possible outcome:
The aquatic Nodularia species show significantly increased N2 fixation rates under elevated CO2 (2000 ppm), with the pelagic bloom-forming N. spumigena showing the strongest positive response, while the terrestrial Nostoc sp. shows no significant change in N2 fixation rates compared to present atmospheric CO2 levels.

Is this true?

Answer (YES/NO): NO